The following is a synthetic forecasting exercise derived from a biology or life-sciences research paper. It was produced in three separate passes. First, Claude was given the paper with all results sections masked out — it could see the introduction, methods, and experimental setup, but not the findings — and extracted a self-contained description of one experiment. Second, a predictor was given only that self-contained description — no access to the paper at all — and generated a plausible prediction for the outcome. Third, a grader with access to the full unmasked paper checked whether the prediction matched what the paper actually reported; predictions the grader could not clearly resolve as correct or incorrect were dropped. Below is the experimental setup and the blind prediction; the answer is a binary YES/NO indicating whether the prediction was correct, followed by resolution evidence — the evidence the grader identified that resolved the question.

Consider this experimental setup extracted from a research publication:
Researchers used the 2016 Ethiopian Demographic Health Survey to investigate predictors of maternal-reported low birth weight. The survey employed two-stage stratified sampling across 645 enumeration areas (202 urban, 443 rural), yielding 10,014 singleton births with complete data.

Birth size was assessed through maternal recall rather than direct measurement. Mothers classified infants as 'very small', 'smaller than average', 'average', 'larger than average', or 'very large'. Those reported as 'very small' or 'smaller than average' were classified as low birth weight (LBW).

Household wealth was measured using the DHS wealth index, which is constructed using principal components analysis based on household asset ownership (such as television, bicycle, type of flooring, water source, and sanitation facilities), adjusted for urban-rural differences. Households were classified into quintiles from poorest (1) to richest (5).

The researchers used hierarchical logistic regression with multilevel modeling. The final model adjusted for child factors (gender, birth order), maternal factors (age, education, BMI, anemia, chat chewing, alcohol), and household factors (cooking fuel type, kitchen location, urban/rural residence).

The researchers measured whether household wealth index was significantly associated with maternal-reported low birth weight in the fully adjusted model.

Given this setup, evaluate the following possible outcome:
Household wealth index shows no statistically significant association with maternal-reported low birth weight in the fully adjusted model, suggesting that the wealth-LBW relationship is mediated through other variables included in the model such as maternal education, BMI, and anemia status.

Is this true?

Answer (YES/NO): NO